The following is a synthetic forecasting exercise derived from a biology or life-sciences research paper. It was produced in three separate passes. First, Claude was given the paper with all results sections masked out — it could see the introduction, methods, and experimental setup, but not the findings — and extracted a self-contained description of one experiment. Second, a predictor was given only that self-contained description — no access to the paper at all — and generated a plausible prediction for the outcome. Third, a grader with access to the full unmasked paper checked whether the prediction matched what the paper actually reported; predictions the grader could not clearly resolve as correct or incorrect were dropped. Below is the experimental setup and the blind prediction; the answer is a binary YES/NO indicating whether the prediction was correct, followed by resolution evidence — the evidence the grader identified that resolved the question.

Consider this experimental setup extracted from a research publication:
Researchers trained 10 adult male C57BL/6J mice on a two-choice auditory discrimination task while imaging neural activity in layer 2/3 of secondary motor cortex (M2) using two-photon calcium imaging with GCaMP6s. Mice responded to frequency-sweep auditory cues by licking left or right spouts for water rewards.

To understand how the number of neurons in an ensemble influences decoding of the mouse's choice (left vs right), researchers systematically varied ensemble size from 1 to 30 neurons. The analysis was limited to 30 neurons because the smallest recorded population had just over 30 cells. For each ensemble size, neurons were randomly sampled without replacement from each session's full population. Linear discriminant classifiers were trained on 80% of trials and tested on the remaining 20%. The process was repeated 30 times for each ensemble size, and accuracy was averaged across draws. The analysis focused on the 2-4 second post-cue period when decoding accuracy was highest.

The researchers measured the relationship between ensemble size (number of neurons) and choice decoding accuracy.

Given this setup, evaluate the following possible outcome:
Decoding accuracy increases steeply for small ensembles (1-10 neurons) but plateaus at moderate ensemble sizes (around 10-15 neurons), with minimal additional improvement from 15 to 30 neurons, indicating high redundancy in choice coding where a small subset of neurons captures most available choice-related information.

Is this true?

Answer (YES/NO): NO